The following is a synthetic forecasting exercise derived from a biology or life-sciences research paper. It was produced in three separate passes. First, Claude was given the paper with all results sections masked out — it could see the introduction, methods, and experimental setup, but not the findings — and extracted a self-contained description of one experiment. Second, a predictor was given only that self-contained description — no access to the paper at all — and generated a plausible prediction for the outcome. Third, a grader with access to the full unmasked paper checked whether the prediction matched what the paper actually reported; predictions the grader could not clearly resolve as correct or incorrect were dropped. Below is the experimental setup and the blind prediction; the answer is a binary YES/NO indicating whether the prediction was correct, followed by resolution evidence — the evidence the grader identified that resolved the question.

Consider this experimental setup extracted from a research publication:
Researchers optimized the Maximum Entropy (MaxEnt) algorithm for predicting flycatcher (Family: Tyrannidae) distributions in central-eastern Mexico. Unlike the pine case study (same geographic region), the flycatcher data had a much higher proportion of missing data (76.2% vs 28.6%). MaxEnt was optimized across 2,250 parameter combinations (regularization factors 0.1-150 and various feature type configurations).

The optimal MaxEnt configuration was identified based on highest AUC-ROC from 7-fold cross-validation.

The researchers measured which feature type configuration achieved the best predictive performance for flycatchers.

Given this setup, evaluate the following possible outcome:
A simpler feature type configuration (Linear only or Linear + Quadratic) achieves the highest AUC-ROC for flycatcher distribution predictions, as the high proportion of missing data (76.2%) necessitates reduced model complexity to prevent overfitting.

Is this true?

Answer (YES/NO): NO